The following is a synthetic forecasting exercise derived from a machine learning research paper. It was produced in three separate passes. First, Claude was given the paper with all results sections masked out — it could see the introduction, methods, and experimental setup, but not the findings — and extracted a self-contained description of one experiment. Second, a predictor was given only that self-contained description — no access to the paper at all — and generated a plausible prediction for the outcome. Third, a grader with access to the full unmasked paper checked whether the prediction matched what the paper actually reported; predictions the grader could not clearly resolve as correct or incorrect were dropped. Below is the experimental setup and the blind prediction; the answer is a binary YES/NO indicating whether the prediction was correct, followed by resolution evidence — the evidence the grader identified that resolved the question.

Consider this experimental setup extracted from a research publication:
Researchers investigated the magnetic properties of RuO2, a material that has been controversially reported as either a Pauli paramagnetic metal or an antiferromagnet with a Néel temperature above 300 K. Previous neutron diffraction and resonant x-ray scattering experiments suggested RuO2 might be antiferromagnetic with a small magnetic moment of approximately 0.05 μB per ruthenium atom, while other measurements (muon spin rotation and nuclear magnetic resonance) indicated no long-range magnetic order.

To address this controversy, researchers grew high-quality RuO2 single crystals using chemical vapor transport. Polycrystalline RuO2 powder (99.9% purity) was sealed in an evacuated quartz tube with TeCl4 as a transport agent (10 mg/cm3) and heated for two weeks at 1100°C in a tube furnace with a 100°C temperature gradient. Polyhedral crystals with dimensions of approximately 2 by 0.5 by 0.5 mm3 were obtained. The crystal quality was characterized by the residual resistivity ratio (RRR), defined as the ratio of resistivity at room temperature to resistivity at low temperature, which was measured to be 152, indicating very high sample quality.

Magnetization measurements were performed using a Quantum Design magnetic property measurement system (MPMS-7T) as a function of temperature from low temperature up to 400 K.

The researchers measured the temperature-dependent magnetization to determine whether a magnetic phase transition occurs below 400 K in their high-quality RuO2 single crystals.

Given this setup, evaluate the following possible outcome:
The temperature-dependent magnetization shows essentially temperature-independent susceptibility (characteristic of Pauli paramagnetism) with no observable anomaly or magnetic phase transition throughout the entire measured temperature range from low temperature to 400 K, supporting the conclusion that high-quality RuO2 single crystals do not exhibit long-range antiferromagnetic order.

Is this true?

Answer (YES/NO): NO